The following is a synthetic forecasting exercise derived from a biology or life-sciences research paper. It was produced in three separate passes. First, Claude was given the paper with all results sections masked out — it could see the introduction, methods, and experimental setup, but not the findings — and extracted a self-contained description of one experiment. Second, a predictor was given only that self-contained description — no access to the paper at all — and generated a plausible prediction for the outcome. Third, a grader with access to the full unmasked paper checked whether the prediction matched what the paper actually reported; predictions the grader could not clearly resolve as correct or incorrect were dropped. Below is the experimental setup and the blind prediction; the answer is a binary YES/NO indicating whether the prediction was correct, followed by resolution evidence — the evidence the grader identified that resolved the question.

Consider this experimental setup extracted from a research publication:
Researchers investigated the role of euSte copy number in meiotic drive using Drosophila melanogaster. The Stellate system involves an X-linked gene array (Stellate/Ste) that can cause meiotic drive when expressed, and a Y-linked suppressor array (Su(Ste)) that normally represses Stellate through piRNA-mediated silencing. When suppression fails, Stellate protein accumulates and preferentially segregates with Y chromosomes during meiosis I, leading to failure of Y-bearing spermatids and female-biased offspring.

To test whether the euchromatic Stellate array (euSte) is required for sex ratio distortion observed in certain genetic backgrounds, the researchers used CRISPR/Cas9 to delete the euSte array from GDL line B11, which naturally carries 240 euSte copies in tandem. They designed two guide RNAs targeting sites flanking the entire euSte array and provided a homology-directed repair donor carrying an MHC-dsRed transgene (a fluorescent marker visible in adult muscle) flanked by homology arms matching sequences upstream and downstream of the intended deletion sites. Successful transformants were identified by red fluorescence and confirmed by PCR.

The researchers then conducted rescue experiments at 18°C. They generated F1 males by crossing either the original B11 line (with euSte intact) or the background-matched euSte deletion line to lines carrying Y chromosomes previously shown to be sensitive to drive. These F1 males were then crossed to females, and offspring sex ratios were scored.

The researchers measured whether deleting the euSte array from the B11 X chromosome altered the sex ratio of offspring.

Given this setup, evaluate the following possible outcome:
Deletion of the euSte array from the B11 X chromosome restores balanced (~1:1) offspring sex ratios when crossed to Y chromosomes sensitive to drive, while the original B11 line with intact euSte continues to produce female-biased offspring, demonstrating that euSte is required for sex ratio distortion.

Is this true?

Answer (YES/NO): YES